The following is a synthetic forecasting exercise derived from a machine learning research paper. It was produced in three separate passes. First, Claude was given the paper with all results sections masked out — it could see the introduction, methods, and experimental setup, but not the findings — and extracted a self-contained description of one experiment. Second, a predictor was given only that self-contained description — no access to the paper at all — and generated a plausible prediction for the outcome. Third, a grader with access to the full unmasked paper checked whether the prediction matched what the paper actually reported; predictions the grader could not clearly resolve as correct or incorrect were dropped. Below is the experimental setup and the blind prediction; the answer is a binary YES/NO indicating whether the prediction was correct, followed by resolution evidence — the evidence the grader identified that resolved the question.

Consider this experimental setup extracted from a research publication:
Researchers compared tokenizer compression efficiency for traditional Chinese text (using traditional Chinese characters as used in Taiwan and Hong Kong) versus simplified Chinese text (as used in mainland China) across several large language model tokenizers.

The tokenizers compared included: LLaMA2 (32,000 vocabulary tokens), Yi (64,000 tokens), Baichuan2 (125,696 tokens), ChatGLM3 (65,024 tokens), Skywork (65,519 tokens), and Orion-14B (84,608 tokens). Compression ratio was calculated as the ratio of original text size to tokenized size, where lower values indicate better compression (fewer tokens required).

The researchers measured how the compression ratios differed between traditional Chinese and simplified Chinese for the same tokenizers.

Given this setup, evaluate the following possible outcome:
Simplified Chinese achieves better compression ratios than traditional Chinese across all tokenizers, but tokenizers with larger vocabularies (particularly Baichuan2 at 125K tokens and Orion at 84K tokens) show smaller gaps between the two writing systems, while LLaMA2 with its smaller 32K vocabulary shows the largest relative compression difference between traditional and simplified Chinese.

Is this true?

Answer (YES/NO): NO